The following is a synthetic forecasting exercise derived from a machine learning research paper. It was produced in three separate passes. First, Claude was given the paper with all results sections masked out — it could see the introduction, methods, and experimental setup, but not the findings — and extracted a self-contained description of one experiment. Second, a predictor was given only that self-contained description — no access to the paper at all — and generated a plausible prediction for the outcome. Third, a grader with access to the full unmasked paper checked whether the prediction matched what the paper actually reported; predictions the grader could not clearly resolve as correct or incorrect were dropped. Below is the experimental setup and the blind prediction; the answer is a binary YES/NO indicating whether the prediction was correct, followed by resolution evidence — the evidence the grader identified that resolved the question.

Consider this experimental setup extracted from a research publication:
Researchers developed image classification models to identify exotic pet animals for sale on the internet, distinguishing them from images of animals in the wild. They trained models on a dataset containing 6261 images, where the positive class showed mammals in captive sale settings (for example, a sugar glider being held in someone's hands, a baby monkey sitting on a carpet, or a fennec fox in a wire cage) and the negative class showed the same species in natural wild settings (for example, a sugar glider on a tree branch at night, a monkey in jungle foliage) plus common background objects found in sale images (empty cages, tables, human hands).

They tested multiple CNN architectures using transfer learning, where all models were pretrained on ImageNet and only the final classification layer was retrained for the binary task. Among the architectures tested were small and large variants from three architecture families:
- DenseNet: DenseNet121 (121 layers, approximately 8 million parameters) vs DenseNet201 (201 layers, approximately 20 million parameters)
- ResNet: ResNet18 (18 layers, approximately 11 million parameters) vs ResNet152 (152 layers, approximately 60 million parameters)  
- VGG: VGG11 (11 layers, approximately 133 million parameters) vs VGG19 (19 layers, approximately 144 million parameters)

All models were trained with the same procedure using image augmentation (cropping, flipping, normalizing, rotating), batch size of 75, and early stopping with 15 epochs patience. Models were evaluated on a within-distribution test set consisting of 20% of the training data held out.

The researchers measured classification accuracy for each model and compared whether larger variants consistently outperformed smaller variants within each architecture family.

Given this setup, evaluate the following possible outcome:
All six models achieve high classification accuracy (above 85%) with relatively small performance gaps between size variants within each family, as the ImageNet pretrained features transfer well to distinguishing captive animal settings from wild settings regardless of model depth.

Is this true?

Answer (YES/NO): YES